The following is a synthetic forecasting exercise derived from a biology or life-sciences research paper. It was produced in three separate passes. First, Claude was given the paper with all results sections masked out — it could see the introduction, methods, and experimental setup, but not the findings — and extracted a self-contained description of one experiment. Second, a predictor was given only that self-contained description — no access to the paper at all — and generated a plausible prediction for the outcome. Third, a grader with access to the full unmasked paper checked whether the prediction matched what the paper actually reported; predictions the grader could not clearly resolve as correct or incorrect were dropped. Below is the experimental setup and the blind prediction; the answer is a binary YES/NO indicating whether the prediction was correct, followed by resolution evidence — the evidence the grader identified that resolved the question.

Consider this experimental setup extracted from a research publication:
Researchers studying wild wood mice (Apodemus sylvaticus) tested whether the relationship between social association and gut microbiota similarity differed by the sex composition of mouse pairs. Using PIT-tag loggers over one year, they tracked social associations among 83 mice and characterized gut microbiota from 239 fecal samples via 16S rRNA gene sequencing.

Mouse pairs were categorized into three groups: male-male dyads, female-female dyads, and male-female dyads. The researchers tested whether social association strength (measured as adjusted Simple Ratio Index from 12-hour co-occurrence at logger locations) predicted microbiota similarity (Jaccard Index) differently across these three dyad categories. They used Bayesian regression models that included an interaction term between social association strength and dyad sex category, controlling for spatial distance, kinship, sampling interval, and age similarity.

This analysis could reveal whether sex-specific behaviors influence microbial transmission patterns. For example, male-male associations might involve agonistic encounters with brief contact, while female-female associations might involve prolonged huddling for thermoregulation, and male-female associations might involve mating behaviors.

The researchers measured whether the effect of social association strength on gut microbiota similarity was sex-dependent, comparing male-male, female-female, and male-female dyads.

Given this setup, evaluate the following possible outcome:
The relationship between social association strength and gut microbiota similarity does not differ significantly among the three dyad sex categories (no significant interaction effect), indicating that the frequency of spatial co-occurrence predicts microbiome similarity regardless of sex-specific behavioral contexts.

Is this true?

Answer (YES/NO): NO